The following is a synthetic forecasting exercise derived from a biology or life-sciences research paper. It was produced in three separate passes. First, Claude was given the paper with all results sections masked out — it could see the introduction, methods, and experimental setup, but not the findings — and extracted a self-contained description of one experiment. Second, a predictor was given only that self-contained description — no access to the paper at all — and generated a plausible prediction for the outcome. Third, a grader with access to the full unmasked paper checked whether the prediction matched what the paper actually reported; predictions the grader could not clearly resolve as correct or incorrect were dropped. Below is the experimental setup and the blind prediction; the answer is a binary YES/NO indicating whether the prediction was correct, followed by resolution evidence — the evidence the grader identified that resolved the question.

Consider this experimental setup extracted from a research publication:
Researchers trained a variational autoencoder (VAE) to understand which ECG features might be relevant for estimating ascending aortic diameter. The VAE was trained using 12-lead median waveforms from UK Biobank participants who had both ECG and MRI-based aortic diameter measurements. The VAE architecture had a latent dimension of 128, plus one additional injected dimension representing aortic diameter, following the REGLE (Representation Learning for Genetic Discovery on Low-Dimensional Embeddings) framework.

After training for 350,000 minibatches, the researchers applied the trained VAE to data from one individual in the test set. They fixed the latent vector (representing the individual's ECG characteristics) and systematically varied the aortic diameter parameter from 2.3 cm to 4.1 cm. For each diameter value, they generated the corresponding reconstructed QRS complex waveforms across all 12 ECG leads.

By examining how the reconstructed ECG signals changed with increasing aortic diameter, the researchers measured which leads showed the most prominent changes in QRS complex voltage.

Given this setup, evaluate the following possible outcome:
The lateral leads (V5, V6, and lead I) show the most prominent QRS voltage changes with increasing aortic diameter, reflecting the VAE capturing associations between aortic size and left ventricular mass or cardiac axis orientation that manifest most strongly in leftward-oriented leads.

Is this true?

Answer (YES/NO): NO